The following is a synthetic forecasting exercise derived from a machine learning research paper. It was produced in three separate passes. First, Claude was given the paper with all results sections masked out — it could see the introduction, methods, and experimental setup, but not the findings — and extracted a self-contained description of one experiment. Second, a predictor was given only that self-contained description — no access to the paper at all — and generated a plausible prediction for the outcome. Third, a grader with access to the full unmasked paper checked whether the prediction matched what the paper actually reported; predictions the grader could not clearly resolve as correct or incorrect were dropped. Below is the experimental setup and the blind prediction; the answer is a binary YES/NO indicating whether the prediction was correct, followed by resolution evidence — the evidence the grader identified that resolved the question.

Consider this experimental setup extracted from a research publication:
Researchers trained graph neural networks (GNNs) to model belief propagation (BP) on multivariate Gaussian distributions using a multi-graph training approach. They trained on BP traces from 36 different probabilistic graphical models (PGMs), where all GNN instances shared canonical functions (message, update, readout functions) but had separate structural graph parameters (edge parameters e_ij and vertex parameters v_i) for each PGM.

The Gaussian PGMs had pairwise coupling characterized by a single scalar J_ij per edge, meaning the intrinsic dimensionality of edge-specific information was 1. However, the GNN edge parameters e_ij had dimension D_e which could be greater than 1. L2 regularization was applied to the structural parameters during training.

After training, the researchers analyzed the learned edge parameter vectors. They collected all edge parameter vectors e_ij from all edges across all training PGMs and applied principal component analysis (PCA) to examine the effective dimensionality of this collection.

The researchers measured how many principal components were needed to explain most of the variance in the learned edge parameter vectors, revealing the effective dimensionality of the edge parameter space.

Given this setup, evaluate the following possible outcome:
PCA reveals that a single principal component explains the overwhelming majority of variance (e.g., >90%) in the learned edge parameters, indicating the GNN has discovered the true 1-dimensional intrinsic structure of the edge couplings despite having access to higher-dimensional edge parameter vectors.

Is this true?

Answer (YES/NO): YES